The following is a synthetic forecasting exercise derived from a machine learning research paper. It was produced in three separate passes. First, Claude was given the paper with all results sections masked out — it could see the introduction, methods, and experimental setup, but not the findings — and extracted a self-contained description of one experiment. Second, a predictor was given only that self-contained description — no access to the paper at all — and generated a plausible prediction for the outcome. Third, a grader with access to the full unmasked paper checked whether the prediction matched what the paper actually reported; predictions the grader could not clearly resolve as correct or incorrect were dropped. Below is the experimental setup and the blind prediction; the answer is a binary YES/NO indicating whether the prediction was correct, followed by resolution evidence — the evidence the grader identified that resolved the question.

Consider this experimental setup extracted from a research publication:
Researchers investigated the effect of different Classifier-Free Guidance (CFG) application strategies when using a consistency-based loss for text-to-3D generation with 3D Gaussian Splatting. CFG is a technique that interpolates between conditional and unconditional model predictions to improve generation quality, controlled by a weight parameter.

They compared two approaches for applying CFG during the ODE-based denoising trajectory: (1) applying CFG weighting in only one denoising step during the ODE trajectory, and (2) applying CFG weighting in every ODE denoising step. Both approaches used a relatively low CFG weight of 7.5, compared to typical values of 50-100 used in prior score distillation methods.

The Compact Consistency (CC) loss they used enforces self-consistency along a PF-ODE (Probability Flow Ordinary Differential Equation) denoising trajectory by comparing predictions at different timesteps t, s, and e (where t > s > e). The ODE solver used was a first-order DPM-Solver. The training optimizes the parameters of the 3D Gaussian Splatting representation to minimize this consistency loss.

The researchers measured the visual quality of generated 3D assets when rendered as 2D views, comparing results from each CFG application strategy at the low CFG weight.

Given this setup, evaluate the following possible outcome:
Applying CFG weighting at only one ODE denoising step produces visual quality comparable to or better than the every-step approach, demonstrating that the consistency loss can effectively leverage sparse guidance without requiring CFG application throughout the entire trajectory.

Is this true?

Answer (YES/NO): YES